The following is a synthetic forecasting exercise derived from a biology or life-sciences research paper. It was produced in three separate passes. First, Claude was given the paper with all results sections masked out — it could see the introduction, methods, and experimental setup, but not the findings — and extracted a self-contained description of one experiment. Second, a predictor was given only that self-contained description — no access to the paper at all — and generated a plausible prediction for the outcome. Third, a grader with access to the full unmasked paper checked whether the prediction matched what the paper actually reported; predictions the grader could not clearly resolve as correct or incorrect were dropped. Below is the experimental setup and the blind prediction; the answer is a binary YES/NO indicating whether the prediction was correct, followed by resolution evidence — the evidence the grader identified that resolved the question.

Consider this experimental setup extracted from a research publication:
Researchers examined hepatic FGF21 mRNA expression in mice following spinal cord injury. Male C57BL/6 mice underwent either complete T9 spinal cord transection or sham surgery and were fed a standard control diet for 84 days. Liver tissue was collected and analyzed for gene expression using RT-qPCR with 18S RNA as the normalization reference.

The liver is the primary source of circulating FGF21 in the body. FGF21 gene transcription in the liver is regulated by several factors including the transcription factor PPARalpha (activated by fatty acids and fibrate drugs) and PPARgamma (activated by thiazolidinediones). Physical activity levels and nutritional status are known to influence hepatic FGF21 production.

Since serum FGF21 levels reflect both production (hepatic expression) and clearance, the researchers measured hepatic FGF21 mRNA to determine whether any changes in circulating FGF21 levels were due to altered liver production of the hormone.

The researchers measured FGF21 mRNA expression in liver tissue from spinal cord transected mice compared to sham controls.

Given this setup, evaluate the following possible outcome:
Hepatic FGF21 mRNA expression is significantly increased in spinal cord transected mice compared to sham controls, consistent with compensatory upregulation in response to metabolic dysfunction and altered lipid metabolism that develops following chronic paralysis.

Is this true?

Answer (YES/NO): NO